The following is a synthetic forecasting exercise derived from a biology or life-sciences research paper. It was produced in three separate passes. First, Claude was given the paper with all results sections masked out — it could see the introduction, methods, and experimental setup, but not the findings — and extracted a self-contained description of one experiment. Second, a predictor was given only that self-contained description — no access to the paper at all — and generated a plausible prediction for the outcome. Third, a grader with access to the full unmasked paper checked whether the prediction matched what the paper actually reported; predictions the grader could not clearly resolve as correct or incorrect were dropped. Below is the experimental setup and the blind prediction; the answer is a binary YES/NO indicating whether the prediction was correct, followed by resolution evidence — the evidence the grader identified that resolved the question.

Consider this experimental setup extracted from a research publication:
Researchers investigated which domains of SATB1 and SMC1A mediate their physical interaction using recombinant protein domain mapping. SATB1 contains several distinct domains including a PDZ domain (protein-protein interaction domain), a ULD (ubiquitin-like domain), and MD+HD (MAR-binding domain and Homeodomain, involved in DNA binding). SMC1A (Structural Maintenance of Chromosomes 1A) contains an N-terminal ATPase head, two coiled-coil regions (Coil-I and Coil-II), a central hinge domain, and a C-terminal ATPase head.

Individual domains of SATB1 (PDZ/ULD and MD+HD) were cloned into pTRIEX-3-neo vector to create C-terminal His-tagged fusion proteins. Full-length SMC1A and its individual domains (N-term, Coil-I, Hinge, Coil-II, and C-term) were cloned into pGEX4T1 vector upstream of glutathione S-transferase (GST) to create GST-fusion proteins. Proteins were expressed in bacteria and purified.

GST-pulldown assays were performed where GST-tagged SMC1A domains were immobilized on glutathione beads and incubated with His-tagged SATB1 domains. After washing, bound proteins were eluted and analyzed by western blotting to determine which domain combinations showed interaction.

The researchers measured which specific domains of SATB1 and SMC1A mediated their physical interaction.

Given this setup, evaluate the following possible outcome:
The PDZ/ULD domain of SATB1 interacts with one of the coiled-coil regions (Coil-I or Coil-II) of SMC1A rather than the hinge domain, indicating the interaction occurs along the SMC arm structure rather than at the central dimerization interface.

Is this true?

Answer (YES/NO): YES